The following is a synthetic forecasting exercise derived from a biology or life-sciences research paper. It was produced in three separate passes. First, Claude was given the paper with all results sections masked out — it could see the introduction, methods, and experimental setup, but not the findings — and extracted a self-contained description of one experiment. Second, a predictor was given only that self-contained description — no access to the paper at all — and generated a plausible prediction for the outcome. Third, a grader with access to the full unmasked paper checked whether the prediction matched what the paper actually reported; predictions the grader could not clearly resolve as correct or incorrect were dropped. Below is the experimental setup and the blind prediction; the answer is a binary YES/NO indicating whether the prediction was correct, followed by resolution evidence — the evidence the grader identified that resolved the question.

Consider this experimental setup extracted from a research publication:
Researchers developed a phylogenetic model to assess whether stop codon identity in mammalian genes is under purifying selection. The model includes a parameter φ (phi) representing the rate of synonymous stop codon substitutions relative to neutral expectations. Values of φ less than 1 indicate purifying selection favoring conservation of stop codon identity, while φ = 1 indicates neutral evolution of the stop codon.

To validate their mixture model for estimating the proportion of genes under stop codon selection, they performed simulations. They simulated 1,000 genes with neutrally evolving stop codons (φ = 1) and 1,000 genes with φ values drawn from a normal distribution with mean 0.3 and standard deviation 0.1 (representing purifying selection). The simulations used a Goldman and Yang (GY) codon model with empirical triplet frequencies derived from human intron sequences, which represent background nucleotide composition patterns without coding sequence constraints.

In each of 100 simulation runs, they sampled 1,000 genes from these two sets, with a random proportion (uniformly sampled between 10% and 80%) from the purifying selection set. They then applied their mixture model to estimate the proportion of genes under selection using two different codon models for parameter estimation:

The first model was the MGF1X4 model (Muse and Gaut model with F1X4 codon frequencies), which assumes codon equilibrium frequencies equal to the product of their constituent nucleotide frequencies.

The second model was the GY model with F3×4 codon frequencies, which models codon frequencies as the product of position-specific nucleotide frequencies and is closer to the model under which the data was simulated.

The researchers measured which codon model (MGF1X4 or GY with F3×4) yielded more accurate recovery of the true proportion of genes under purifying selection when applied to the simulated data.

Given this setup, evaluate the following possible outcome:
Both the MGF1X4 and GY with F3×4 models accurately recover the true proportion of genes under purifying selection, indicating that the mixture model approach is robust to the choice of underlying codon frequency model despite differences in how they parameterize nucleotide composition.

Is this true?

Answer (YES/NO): NO